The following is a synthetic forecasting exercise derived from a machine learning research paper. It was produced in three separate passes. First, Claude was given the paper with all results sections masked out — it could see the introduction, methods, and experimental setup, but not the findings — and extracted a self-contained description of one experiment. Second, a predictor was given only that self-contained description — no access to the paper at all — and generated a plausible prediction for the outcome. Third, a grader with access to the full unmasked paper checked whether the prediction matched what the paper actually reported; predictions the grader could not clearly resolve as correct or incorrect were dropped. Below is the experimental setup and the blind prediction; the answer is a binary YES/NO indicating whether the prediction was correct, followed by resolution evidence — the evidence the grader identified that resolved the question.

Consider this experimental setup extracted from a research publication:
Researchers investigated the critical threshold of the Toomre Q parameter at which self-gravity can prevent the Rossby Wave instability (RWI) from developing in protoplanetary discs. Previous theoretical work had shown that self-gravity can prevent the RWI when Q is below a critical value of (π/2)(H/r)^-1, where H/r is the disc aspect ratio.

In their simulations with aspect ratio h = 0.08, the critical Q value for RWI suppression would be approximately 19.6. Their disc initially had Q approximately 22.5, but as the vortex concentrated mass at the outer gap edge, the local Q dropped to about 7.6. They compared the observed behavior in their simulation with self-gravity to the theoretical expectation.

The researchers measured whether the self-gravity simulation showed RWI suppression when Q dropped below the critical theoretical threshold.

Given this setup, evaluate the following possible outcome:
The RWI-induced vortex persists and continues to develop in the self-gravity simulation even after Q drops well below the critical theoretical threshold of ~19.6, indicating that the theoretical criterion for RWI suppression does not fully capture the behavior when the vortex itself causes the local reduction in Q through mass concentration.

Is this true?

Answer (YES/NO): NO